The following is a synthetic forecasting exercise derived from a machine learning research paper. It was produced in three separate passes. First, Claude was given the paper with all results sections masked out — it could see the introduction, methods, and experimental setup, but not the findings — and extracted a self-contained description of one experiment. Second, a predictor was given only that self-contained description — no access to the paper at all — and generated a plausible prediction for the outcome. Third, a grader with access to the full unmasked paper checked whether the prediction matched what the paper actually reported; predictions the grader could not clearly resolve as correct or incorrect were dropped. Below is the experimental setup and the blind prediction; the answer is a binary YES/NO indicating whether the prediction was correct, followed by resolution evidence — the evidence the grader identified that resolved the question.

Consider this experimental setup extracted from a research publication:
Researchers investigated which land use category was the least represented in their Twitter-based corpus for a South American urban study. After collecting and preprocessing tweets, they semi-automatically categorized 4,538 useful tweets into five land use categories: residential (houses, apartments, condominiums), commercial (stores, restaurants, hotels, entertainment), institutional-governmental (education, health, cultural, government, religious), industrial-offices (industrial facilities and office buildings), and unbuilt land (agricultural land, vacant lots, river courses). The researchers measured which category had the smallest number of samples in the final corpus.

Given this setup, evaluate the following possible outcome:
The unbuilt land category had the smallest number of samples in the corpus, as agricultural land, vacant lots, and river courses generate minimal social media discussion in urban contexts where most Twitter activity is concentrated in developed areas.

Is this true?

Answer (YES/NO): NO